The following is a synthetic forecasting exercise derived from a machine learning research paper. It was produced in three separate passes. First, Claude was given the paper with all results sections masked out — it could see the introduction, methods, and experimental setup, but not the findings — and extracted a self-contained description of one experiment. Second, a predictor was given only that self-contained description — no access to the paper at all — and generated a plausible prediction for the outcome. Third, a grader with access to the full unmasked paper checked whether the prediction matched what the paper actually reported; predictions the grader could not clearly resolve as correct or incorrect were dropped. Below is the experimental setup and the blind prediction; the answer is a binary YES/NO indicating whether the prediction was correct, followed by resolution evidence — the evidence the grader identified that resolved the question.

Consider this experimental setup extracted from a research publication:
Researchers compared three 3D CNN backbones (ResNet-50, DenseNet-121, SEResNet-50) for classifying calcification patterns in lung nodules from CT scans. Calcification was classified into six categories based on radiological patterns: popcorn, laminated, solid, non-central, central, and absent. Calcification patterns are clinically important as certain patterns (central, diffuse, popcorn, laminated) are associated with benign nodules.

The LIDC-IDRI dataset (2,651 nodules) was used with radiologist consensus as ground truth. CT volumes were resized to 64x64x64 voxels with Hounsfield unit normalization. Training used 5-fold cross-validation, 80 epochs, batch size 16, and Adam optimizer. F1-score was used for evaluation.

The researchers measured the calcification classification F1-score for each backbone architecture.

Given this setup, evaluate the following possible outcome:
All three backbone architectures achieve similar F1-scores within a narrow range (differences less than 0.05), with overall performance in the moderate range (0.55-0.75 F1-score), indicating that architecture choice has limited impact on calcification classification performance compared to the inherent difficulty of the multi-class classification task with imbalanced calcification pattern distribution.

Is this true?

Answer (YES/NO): NO